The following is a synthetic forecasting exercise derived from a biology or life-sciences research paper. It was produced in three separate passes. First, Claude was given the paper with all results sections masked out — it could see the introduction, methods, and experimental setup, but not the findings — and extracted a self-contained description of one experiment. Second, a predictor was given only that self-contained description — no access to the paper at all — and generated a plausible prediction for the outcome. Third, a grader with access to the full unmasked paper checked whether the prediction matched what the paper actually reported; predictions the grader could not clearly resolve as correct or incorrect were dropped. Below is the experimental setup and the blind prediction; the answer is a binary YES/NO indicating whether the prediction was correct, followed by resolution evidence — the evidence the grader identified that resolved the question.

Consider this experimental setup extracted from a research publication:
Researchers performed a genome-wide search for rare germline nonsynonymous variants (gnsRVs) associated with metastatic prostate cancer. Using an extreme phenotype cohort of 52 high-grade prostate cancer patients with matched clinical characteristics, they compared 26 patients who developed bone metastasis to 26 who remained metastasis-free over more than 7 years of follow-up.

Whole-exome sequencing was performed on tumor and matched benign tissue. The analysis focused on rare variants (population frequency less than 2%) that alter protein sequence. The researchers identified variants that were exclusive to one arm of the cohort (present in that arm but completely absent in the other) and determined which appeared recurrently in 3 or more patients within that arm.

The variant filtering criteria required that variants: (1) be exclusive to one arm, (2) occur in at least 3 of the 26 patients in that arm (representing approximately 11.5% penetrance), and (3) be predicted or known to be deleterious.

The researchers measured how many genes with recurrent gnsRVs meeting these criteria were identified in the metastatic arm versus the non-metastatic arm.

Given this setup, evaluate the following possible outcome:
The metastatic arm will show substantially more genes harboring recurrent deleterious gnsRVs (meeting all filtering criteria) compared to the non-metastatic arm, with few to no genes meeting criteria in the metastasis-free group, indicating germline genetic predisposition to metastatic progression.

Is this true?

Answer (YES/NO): YES